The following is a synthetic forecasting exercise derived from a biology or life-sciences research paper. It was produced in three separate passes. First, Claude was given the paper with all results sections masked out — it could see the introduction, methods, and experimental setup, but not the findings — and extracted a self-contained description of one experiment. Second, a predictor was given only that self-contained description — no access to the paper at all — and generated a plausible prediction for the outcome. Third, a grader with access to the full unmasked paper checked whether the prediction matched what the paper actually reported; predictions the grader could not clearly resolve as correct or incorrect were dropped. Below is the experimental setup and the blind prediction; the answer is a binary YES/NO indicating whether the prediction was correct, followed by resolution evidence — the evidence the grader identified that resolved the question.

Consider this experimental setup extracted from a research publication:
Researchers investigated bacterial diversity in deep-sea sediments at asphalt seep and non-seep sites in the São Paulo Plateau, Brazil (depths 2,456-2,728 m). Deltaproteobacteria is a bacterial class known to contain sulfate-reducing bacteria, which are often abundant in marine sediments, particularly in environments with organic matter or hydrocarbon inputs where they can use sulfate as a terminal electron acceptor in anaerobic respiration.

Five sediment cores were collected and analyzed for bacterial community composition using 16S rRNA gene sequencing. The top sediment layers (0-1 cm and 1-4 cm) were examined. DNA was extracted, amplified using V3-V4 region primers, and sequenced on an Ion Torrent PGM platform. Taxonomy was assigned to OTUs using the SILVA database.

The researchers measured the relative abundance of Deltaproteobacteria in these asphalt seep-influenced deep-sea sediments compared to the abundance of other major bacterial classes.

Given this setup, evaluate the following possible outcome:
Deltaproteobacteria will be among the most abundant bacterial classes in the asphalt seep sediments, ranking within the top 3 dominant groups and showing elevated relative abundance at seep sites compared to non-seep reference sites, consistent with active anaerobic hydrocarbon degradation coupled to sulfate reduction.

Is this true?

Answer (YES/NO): NO